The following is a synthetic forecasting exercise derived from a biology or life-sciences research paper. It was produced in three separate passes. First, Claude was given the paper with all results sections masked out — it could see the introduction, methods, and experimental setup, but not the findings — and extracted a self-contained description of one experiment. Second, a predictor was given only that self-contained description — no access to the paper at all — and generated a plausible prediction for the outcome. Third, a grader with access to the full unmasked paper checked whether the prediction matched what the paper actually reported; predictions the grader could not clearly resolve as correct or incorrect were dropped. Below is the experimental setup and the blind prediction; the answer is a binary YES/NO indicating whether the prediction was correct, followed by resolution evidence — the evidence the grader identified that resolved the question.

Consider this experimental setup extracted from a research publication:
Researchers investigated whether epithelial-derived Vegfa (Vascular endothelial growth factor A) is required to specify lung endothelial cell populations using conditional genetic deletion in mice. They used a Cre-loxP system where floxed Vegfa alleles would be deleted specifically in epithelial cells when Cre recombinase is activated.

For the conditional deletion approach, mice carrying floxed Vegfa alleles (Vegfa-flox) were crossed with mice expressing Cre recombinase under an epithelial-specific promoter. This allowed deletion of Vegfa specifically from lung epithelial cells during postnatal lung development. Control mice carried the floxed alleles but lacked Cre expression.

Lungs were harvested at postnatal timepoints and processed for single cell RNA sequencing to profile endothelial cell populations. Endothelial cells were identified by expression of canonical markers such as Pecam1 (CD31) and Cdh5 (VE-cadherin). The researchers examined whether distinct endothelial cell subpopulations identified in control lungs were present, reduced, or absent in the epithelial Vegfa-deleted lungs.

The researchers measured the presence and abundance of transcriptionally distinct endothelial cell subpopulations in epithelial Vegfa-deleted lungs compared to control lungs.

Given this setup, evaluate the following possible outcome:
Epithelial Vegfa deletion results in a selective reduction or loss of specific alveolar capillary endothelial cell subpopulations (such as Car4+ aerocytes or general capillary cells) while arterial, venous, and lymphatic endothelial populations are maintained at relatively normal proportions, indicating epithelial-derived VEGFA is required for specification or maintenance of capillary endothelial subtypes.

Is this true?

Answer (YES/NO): YES